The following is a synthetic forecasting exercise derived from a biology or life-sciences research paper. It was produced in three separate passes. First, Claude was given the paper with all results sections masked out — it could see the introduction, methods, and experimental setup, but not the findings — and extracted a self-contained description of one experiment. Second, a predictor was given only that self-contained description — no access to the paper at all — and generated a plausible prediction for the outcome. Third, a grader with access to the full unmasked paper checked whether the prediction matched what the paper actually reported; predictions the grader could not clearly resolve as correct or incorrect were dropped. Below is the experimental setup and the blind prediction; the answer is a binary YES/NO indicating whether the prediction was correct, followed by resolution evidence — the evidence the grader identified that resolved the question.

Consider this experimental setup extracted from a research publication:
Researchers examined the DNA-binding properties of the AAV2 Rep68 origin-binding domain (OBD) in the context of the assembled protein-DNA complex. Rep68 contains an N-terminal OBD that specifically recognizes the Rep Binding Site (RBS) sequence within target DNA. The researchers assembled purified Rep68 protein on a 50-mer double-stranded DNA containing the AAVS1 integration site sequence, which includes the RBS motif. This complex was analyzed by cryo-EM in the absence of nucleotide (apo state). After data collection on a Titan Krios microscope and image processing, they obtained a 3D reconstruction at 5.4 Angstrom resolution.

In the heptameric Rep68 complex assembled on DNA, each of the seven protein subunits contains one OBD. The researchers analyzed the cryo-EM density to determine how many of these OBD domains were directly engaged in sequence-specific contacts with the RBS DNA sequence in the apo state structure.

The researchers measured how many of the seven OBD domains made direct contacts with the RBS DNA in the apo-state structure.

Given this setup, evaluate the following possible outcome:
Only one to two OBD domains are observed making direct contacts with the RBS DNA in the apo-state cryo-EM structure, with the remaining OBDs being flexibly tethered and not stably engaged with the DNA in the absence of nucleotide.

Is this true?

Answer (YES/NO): NO